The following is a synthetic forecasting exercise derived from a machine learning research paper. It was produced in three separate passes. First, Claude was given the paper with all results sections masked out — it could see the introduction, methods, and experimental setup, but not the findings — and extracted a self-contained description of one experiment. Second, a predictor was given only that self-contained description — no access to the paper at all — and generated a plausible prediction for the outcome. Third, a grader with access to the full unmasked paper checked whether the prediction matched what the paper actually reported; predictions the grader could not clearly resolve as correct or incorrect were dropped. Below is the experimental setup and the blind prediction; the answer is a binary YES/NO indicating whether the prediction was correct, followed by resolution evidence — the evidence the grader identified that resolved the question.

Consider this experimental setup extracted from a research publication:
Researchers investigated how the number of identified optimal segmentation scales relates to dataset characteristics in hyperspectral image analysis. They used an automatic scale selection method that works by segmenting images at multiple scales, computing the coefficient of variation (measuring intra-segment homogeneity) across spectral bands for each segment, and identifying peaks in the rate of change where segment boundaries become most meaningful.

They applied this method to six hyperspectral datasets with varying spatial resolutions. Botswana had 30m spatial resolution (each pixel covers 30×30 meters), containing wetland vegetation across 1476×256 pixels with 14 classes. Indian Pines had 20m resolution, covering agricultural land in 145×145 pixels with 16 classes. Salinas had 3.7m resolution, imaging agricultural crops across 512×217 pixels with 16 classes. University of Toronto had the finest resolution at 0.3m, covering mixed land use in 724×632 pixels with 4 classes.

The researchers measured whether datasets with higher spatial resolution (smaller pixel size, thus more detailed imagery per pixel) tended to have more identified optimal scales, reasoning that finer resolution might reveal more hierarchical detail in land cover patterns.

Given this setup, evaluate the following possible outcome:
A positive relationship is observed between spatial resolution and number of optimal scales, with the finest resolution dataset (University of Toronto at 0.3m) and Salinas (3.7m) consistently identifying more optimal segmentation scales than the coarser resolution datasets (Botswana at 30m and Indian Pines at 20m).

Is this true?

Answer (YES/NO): NO